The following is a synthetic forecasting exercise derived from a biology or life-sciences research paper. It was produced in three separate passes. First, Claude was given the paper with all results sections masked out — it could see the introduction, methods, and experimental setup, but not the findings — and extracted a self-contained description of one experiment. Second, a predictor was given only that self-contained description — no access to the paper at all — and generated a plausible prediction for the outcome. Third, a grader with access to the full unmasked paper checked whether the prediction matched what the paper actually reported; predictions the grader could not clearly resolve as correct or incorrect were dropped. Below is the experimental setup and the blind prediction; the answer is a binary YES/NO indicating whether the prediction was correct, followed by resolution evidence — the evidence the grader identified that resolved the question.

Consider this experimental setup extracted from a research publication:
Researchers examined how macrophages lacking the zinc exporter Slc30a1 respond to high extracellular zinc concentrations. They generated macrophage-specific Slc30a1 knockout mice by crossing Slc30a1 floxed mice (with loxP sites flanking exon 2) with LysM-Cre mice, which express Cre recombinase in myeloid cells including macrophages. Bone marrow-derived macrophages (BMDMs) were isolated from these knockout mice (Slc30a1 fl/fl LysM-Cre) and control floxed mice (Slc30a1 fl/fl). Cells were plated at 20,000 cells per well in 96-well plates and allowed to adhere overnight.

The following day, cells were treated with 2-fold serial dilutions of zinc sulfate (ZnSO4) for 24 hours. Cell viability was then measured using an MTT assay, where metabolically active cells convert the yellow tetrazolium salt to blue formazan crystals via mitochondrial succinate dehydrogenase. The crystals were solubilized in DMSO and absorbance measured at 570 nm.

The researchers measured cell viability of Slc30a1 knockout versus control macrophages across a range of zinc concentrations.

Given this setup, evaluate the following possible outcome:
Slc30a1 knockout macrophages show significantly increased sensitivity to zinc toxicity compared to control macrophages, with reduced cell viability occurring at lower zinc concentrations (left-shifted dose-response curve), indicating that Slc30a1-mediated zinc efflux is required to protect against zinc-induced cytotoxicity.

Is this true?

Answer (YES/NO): YES